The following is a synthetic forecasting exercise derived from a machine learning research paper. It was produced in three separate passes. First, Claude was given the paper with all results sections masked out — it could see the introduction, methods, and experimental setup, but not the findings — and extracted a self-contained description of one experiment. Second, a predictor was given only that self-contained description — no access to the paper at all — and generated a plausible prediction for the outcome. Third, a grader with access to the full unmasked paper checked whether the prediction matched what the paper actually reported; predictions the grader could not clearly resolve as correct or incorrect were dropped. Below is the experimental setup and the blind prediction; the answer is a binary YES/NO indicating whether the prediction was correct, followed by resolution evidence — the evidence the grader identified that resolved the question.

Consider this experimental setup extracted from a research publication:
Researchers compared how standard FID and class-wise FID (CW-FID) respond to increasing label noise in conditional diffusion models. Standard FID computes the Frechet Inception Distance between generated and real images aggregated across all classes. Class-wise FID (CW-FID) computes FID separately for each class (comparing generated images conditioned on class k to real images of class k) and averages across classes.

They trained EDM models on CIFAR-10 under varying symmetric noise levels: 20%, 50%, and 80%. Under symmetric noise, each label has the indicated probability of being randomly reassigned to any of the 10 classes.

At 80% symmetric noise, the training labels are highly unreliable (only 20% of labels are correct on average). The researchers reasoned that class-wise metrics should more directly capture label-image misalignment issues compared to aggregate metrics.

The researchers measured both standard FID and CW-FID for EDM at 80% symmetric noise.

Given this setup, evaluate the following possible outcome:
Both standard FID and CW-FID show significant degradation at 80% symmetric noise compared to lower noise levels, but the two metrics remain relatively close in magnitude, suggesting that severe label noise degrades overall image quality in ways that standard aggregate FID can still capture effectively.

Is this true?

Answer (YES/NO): NO